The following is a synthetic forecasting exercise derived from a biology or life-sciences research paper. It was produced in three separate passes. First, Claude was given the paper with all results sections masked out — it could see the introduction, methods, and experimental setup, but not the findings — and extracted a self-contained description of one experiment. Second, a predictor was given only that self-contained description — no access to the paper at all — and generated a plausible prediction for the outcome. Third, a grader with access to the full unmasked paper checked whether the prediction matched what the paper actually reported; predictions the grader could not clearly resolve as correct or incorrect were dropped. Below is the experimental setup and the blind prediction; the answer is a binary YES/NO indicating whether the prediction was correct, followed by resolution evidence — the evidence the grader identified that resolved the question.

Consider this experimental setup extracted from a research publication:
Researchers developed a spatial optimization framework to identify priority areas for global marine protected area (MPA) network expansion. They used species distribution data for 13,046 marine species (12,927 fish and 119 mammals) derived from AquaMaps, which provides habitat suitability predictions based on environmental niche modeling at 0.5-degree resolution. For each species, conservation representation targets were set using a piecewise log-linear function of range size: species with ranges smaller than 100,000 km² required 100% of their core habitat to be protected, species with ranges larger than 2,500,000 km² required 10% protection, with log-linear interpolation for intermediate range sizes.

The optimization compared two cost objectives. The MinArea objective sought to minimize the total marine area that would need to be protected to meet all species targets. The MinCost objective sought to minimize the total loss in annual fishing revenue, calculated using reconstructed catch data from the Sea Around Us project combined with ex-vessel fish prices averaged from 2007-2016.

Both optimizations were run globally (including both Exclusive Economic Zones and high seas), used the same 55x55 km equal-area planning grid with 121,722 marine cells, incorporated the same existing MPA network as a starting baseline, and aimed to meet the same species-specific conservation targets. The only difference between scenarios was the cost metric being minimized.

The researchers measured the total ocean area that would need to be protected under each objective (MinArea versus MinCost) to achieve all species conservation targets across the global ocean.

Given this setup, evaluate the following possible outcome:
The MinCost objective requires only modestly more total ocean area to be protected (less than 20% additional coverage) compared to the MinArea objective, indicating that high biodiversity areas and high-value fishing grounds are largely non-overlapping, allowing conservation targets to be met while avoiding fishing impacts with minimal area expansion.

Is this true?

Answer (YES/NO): NO